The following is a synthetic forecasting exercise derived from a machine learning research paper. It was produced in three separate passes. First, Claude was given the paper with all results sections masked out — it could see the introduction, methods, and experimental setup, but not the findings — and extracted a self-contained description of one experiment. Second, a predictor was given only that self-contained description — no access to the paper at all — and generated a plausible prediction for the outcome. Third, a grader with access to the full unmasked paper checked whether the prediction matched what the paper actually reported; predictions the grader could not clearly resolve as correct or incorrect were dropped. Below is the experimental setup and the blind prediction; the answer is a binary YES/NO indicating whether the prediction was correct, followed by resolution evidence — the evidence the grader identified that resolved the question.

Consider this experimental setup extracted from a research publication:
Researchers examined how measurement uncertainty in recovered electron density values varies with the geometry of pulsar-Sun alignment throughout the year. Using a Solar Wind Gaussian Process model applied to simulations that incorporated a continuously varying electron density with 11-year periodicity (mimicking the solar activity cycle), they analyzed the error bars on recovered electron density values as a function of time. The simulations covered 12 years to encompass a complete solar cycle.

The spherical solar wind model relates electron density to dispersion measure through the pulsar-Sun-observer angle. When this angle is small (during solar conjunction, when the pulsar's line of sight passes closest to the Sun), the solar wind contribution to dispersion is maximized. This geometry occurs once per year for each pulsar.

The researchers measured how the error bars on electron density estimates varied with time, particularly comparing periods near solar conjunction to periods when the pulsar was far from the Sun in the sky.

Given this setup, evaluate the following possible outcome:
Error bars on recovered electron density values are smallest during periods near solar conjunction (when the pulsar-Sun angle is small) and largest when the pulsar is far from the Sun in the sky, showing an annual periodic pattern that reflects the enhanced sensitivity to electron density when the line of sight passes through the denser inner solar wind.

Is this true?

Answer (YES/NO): YES